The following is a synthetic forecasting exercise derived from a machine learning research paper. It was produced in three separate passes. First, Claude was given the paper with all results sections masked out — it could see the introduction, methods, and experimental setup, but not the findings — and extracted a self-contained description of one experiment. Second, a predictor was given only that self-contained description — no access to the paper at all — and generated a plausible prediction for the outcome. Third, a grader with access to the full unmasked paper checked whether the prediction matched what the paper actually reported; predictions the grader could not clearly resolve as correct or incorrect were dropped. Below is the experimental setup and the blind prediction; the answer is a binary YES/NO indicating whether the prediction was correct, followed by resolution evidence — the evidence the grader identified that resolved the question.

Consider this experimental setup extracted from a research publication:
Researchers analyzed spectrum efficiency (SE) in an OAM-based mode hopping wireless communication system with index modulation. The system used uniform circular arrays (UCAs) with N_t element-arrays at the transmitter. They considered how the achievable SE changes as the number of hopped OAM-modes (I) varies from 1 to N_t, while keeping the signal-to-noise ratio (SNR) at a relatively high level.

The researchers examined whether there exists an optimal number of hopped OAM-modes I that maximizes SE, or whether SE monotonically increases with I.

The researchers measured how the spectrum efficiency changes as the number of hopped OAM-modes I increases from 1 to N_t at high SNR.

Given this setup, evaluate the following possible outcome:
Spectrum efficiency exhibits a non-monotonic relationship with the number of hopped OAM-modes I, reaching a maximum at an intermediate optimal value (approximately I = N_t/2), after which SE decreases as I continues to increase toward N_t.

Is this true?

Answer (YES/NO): NO